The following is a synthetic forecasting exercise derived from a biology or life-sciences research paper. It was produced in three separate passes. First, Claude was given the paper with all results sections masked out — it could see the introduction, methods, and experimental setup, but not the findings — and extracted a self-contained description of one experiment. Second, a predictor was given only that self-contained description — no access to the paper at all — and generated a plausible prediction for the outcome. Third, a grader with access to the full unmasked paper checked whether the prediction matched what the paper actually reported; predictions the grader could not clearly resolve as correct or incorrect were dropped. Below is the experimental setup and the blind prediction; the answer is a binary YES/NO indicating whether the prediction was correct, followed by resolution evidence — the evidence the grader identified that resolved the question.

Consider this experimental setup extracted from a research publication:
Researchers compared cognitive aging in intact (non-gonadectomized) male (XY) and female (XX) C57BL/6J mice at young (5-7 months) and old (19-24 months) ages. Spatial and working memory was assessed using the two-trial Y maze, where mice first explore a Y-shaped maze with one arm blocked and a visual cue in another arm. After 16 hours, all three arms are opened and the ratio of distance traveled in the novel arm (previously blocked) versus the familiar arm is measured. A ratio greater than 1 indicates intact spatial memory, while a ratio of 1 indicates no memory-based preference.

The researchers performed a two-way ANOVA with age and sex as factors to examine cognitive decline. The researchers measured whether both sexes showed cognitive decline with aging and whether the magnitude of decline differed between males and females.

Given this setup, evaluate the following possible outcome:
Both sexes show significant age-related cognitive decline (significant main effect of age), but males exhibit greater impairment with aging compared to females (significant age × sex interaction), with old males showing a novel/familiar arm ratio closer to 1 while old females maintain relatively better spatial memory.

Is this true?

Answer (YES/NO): YES